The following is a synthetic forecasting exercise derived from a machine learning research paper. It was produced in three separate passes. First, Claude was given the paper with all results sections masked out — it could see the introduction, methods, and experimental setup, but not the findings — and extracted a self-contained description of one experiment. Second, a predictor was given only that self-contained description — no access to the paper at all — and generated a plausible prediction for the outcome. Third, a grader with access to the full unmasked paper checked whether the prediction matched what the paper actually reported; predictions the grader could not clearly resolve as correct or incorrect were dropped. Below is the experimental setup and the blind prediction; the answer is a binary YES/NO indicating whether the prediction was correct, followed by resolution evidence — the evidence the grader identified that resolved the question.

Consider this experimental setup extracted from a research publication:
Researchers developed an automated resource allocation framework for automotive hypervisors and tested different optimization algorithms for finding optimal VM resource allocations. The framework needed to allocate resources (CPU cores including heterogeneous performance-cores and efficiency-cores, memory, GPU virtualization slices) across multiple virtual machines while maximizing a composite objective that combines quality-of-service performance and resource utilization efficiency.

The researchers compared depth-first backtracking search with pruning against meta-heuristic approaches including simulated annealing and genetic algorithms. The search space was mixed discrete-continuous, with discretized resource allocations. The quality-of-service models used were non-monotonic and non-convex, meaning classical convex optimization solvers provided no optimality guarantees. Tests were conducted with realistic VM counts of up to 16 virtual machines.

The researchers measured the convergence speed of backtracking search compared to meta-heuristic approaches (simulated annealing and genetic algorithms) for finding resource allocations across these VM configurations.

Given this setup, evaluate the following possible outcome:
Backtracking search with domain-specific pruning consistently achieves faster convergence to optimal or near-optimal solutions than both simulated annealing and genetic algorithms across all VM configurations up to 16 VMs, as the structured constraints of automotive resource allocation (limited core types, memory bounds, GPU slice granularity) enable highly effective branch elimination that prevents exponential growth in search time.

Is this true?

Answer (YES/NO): YES